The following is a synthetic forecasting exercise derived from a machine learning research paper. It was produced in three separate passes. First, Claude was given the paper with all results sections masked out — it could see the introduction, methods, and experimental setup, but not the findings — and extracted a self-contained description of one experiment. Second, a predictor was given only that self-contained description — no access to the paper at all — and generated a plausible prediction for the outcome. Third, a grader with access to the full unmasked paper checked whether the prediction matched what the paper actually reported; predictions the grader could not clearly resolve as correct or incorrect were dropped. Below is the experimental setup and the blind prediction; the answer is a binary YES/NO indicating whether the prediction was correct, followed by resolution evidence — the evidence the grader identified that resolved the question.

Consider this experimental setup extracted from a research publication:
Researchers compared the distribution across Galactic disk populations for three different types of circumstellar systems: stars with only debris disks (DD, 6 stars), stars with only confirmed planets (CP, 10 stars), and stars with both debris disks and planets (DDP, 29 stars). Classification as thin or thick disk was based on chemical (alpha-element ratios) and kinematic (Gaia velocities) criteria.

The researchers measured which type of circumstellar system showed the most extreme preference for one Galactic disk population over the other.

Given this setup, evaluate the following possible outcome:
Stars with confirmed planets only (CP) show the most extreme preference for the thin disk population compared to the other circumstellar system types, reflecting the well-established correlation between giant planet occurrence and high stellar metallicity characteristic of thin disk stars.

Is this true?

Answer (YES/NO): NO